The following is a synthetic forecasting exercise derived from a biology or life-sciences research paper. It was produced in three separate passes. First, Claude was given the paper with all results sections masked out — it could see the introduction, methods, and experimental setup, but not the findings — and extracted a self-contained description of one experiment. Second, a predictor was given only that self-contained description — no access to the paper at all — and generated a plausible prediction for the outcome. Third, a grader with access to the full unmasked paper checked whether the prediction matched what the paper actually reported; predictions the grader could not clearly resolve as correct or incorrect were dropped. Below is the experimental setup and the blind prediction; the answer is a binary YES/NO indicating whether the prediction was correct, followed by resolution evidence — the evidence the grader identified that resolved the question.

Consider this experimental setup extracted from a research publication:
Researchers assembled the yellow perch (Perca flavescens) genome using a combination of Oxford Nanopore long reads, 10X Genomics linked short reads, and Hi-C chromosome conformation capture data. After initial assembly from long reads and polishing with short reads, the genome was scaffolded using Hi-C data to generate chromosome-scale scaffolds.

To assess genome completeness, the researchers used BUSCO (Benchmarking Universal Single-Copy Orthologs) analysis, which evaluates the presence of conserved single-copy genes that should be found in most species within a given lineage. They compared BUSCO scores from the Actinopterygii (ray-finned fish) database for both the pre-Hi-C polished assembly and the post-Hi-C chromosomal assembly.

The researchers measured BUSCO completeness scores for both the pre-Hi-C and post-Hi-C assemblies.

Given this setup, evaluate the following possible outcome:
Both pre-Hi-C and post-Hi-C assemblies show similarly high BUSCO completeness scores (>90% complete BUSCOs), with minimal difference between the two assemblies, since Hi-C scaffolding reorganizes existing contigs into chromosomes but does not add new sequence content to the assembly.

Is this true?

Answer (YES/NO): YES